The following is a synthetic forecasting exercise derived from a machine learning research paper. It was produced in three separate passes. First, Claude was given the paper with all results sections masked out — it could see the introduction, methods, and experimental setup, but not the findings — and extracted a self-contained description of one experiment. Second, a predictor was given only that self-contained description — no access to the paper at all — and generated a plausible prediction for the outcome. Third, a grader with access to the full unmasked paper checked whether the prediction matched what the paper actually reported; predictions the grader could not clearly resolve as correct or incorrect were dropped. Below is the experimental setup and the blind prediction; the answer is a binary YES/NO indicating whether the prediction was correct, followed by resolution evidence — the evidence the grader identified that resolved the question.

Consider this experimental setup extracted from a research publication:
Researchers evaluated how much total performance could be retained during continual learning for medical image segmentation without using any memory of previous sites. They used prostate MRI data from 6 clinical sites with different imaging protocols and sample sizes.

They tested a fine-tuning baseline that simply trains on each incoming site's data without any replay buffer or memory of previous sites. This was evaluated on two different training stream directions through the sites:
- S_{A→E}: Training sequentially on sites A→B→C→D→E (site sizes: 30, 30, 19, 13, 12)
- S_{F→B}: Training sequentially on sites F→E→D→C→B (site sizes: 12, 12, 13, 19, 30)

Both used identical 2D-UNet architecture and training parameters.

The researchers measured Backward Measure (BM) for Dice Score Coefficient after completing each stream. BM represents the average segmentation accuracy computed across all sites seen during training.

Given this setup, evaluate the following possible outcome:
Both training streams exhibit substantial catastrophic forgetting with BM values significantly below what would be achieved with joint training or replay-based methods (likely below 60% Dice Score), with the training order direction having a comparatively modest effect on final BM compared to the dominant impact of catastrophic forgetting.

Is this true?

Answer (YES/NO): NO